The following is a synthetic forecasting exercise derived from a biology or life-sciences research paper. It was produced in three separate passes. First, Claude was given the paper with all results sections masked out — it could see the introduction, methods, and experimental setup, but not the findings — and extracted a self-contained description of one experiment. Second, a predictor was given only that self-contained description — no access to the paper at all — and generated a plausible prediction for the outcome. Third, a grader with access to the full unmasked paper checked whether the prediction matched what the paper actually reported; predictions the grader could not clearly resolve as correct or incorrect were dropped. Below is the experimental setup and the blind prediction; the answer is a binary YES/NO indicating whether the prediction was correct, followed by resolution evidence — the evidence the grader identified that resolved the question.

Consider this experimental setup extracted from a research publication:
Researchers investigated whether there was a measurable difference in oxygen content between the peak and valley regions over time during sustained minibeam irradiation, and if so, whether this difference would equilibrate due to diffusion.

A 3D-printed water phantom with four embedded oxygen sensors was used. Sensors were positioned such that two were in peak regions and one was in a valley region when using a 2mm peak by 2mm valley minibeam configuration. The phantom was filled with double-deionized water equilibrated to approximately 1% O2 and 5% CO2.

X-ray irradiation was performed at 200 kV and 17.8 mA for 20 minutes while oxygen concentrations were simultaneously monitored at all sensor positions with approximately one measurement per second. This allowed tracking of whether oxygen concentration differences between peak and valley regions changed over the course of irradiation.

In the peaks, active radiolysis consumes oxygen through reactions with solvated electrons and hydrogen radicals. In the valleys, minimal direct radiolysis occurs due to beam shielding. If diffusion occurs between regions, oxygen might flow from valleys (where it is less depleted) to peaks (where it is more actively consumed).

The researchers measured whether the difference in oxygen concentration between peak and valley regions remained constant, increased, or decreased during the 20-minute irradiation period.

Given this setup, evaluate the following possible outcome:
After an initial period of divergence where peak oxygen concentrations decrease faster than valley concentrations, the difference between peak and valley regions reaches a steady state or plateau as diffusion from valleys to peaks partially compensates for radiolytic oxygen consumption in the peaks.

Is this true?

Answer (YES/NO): YES